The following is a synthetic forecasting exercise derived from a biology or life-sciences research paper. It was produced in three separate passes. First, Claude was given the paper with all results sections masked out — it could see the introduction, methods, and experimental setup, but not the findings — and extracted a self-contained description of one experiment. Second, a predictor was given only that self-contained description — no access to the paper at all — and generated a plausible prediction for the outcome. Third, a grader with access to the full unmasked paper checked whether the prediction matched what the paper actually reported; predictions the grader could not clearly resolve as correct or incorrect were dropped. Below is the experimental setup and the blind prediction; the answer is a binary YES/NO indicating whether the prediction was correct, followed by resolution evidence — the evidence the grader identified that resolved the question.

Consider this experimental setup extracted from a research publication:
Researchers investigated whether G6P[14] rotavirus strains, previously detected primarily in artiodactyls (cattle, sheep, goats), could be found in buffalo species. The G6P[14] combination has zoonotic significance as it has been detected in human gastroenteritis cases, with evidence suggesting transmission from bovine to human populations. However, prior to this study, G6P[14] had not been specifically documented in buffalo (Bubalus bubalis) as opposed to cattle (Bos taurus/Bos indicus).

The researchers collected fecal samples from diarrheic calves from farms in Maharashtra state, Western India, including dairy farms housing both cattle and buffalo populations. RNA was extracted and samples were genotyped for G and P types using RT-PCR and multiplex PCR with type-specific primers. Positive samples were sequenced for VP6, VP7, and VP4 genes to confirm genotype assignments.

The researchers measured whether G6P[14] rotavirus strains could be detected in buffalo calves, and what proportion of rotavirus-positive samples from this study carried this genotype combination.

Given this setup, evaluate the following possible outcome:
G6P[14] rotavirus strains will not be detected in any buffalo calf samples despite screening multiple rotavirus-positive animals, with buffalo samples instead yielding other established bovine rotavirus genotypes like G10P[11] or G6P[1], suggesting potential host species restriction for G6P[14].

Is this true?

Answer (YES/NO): NO